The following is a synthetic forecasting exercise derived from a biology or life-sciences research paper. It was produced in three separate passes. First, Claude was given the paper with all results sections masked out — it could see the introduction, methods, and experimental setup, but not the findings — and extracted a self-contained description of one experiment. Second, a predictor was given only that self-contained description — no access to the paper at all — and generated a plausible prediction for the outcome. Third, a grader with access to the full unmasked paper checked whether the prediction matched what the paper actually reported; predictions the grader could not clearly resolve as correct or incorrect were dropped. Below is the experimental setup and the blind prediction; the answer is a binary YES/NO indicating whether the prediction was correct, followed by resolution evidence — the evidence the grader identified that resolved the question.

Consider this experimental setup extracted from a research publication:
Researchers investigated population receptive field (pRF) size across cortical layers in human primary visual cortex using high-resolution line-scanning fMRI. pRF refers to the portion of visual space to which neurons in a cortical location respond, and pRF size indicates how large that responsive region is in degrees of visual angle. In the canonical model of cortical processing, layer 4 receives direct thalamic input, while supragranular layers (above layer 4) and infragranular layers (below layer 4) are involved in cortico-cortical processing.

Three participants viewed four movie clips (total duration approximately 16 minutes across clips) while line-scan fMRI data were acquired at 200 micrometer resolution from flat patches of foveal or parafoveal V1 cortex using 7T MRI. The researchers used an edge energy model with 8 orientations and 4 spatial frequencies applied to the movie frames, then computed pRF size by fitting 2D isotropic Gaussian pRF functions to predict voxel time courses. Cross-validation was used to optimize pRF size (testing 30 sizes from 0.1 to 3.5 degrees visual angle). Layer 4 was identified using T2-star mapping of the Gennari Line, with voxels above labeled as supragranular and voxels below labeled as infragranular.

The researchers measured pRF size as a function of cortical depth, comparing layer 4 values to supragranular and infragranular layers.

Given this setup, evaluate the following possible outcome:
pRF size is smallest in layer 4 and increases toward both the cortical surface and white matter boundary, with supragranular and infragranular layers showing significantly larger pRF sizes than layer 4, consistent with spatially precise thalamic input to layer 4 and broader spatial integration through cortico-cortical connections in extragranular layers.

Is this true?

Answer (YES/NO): YES